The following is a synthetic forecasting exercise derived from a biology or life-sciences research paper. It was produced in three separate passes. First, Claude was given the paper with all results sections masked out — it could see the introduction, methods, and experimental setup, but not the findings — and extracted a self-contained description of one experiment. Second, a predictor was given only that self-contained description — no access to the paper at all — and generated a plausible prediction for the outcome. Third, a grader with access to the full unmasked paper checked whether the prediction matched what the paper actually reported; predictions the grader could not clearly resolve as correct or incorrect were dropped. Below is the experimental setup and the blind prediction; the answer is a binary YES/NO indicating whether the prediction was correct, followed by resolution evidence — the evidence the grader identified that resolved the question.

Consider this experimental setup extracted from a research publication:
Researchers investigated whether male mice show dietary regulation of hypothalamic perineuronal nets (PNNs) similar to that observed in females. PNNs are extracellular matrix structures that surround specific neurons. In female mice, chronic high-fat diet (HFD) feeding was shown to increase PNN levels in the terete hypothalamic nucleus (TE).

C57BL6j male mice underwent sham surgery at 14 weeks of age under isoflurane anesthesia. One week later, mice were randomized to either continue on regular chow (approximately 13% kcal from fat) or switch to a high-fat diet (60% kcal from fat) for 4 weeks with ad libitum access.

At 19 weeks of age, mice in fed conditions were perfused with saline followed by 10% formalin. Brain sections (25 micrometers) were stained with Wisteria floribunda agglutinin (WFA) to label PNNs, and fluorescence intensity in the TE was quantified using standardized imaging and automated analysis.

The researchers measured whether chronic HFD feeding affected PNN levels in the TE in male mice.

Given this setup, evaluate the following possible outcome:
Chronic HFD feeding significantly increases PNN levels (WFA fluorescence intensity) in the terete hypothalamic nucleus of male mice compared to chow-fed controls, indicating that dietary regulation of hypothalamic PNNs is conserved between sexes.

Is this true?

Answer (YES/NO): NO